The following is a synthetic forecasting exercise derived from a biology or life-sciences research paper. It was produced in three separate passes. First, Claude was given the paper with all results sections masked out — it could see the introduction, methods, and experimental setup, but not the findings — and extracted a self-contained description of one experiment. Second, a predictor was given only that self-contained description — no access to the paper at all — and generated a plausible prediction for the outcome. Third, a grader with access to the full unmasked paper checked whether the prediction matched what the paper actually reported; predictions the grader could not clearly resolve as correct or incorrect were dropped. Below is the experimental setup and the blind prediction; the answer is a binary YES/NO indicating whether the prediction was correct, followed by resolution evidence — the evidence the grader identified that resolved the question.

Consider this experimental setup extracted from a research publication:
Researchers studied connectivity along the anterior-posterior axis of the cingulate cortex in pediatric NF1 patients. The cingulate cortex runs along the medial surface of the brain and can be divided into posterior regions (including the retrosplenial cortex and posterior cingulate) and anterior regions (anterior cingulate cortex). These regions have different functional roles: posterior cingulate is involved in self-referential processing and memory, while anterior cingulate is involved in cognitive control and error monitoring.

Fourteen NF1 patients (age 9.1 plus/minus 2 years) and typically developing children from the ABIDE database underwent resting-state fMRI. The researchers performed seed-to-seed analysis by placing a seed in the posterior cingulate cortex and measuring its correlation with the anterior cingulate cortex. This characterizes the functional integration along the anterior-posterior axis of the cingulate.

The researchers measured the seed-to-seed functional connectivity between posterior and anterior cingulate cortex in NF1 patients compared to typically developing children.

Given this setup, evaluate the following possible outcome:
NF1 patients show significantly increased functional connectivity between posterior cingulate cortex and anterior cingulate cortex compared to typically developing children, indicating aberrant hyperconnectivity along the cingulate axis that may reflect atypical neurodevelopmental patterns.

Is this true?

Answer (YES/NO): NO